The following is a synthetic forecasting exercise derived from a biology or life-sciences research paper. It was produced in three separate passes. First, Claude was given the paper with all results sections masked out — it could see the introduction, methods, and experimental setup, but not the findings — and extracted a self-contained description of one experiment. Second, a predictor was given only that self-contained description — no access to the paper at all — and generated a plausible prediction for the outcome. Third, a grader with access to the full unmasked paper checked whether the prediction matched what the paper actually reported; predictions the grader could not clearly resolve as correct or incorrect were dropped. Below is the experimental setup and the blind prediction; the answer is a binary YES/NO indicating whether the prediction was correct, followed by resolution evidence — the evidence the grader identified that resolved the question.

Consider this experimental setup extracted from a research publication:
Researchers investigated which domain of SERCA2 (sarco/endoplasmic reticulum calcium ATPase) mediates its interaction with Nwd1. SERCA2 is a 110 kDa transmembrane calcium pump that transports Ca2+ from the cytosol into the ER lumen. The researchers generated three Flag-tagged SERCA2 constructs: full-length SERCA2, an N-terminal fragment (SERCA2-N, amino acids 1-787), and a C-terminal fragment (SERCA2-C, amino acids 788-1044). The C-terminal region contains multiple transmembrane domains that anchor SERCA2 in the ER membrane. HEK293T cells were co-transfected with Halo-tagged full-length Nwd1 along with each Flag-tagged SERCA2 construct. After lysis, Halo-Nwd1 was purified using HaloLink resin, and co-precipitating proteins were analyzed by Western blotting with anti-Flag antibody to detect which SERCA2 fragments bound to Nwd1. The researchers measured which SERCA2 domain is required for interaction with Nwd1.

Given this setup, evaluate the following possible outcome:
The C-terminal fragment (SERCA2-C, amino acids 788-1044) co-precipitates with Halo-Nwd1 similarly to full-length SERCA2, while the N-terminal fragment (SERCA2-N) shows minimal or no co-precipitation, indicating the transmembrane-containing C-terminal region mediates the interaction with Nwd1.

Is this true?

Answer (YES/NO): NO